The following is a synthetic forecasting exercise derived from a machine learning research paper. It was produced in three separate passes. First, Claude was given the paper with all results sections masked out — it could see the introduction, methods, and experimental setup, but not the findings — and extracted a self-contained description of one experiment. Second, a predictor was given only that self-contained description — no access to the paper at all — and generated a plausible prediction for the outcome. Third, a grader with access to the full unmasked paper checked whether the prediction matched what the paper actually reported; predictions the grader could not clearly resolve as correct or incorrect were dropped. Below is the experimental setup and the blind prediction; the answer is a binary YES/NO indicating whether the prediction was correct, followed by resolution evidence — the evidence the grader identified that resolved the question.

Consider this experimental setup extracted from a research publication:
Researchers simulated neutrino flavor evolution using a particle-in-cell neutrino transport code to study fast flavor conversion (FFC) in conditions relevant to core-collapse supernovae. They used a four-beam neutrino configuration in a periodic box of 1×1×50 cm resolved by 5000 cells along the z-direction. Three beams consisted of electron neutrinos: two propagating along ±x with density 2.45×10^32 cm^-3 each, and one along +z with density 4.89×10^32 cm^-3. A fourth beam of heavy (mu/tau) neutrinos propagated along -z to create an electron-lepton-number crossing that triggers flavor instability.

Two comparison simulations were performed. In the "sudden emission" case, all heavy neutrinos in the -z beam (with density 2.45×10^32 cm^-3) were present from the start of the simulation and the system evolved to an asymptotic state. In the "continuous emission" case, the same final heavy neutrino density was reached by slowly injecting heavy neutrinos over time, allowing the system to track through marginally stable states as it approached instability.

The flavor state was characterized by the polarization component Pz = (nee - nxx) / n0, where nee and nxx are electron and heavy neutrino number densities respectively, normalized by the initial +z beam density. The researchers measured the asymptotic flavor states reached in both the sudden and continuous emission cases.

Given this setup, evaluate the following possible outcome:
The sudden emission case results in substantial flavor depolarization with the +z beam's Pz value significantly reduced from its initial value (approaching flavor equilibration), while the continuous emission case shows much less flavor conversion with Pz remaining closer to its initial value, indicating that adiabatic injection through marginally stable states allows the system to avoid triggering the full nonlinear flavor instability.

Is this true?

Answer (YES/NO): NO